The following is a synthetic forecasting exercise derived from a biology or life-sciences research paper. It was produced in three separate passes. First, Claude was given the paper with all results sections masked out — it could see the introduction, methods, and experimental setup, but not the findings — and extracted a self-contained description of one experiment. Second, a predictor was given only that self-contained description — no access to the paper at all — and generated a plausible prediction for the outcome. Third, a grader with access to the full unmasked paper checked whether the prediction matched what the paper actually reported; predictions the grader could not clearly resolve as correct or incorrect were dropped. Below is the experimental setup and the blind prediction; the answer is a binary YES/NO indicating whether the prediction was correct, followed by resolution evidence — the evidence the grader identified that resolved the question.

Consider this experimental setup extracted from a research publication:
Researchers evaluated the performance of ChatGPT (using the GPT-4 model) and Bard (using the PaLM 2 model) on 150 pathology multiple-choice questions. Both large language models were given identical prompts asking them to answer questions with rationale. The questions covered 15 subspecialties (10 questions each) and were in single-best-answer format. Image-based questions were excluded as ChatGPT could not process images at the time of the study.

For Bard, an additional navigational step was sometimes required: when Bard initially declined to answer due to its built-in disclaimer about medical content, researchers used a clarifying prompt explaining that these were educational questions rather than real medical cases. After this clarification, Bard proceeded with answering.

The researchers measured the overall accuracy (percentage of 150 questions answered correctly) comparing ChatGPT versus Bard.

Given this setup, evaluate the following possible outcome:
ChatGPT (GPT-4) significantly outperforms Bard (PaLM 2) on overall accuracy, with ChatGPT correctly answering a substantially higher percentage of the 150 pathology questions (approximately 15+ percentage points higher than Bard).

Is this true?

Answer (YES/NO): YES